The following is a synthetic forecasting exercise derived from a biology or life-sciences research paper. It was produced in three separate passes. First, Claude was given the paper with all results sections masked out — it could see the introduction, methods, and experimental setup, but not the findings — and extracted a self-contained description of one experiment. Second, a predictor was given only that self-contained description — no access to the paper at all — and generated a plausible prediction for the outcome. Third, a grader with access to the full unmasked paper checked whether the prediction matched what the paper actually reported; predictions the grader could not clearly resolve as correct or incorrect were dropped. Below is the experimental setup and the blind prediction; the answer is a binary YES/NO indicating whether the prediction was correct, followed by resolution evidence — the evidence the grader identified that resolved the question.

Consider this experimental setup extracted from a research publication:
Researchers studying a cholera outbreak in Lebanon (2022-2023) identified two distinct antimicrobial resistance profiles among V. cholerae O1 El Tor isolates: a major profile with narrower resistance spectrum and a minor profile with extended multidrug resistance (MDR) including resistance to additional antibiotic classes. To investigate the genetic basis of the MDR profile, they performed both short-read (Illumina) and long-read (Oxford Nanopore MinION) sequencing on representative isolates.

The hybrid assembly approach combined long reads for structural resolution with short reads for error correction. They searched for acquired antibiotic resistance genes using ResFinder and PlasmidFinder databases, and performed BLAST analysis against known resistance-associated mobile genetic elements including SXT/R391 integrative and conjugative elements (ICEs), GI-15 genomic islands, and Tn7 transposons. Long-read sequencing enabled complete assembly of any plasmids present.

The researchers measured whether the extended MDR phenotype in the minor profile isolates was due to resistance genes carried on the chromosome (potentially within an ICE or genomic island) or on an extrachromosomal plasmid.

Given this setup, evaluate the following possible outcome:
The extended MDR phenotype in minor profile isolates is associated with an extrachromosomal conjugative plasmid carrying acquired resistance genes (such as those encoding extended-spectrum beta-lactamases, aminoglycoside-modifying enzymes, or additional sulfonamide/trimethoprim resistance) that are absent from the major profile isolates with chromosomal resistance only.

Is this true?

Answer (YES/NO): YES